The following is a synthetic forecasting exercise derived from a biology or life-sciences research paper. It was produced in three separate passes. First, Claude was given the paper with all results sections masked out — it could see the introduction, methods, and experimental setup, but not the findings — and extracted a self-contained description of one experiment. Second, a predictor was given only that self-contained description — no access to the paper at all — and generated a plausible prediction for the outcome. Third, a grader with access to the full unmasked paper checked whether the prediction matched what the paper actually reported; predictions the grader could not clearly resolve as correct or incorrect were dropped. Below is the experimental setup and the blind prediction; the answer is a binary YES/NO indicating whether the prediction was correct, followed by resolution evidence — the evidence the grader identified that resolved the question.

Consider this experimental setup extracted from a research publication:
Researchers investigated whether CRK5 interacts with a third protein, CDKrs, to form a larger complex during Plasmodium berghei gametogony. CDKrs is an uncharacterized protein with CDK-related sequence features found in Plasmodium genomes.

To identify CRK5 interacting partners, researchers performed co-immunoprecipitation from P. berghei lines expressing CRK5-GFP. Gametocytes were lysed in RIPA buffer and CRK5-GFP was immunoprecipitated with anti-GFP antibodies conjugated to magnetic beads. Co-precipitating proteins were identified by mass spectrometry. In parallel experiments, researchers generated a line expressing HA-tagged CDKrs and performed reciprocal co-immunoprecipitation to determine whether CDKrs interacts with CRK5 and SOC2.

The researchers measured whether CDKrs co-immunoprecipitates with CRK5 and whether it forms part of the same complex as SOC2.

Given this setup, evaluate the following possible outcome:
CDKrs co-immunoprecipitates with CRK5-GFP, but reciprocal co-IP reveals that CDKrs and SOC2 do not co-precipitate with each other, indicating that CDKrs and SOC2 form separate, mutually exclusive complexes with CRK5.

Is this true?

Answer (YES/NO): NO